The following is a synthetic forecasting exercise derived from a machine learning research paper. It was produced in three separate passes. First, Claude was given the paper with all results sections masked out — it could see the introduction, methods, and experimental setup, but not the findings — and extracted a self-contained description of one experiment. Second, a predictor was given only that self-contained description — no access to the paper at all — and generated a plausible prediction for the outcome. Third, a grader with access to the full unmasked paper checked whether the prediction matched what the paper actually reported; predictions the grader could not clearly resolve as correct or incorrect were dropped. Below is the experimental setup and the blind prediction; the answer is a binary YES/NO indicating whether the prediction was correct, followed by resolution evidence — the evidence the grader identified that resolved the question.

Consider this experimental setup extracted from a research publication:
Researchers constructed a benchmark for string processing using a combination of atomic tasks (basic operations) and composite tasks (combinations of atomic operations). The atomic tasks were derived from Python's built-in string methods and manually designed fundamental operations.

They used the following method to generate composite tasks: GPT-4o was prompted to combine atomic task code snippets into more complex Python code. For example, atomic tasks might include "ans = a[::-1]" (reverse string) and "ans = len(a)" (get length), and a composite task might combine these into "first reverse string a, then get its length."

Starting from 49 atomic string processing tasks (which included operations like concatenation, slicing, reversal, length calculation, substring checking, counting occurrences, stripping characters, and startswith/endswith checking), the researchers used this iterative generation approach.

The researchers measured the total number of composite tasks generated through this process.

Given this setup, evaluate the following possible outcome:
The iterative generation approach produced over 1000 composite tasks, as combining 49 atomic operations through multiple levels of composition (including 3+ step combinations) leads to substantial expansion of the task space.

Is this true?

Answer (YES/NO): YES